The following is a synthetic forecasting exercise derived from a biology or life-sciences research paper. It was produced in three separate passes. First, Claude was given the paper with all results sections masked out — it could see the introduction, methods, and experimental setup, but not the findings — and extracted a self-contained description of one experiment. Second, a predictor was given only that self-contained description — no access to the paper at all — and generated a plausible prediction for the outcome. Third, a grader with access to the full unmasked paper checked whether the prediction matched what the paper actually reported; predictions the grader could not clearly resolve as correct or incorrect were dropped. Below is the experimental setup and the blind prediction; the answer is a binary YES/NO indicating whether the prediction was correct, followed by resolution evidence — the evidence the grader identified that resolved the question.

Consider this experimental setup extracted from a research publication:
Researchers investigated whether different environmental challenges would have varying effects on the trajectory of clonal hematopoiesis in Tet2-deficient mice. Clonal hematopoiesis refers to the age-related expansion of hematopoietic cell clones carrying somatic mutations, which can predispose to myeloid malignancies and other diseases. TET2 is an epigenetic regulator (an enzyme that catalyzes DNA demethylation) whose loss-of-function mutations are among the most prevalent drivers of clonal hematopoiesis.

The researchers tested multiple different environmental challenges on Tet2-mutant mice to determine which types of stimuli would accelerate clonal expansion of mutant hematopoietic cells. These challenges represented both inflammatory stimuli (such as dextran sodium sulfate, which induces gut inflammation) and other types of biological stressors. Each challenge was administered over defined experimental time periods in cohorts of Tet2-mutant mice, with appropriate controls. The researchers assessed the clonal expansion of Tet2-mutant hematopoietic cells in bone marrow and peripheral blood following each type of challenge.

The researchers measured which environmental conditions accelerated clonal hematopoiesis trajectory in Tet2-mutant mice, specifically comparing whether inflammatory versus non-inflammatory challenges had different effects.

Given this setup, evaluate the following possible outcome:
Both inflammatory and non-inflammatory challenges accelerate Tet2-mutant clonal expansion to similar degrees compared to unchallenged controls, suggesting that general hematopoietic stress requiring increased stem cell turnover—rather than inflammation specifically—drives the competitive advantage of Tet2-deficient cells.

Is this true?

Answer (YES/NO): NO